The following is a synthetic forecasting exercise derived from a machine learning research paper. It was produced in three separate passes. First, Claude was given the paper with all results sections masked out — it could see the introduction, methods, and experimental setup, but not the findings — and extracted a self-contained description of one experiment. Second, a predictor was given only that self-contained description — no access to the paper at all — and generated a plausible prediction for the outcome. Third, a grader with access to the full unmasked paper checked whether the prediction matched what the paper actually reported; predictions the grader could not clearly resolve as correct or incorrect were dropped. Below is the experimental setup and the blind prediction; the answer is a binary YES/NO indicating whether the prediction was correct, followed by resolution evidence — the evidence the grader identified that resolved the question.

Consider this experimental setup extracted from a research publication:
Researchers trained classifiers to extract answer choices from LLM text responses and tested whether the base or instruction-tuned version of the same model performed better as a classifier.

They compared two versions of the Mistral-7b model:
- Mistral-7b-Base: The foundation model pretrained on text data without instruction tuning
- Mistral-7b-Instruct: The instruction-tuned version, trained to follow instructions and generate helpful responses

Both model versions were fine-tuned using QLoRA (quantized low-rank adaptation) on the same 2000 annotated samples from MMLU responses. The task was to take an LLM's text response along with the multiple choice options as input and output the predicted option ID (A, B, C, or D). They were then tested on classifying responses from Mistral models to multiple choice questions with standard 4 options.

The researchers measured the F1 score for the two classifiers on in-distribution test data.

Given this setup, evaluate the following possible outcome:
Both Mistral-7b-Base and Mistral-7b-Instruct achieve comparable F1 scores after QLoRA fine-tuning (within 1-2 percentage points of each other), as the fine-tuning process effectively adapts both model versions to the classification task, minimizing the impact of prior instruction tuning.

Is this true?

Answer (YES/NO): YES